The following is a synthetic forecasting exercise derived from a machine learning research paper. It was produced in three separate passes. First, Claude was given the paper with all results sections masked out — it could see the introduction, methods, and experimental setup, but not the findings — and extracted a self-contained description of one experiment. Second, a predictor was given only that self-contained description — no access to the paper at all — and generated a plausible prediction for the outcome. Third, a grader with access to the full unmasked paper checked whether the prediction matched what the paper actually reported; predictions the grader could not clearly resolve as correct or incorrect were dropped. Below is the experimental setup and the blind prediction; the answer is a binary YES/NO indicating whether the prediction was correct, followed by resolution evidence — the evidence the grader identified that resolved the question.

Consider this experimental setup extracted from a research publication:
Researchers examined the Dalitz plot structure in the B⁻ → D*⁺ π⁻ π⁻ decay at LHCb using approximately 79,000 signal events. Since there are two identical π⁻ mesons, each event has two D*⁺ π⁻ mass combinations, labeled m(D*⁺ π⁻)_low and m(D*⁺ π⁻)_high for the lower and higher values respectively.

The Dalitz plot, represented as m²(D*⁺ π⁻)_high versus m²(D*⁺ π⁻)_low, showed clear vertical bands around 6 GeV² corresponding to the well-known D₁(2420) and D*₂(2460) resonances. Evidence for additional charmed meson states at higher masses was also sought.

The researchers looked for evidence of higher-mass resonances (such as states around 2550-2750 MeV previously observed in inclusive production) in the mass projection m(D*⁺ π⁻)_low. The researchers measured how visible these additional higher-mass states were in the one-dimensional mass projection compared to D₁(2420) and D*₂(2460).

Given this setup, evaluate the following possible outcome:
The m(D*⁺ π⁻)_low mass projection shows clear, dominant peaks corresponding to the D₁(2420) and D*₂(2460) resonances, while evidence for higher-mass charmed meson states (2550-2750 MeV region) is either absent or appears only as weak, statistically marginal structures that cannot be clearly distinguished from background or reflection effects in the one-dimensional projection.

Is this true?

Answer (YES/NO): YES